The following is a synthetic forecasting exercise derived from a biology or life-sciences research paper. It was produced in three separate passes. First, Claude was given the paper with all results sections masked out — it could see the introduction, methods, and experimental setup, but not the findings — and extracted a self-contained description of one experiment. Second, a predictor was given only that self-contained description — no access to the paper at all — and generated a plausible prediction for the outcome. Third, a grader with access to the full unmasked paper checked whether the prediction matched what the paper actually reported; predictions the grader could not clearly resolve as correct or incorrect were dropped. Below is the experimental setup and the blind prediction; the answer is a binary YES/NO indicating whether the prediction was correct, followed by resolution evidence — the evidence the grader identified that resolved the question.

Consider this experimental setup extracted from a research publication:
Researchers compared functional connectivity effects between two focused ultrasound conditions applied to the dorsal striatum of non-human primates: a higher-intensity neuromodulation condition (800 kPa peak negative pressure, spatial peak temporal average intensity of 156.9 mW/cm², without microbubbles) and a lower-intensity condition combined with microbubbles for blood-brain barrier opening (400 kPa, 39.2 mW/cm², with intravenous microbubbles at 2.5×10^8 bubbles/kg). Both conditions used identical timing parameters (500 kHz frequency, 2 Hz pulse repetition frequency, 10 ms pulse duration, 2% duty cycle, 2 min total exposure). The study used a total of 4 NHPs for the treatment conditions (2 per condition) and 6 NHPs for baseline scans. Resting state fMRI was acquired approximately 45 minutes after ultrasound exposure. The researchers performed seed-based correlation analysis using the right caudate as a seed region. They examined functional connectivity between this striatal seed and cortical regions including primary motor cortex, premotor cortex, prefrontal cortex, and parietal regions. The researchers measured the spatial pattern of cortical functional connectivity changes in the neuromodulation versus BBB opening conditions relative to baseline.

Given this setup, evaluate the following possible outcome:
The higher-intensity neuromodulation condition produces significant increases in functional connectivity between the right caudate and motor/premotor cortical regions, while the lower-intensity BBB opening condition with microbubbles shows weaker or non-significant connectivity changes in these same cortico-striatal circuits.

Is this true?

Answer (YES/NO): NO